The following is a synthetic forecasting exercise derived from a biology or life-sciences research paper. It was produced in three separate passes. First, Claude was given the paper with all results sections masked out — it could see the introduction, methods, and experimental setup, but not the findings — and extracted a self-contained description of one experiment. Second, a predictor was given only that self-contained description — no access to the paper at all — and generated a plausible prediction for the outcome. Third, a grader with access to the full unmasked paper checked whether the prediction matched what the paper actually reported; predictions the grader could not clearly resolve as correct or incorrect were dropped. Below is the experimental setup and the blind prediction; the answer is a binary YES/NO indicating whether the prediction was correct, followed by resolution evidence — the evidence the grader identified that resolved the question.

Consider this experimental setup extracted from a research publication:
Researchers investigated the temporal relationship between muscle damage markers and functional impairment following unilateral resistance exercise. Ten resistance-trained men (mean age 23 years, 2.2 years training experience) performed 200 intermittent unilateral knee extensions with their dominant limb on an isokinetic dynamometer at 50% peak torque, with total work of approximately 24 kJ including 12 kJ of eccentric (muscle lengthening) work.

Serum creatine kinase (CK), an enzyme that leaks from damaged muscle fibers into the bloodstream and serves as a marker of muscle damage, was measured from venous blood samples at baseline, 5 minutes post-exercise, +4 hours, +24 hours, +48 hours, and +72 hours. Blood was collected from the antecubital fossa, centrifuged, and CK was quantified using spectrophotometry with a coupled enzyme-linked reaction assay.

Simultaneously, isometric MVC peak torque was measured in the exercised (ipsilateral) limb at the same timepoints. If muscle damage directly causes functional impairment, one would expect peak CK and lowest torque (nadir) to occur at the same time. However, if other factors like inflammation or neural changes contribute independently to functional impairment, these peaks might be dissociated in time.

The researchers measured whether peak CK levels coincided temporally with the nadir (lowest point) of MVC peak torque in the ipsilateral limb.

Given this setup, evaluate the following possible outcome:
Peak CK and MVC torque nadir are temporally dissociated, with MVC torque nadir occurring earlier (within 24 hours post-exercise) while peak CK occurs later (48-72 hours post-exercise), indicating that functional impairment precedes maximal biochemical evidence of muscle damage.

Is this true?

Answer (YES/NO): YES